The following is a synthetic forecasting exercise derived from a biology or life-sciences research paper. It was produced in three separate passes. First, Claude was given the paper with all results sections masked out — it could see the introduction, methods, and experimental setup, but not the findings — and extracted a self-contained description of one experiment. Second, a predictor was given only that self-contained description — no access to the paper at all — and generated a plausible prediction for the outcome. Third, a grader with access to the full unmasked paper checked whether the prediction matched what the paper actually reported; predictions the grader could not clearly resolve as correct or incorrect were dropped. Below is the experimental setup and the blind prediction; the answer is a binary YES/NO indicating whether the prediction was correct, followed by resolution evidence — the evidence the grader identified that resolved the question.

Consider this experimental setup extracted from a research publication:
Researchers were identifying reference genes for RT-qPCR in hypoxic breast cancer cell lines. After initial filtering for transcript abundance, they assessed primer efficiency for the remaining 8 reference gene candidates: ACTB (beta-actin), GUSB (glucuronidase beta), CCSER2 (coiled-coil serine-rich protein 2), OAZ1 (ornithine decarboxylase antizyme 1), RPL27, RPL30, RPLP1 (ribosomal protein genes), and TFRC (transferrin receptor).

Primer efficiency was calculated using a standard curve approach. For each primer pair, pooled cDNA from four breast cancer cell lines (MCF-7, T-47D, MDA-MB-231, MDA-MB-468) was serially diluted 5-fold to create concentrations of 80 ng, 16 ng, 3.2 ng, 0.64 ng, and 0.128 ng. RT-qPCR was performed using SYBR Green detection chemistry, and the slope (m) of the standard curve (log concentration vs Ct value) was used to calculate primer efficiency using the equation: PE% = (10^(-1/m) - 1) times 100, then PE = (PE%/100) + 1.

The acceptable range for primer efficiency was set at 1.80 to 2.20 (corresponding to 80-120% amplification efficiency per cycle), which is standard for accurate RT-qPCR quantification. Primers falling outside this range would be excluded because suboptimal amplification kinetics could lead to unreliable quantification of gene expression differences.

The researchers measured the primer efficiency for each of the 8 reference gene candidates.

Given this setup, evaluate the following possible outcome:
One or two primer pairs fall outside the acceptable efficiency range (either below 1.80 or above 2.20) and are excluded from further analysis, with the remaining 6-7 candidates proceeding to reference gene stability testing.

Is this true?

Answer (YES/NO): NO